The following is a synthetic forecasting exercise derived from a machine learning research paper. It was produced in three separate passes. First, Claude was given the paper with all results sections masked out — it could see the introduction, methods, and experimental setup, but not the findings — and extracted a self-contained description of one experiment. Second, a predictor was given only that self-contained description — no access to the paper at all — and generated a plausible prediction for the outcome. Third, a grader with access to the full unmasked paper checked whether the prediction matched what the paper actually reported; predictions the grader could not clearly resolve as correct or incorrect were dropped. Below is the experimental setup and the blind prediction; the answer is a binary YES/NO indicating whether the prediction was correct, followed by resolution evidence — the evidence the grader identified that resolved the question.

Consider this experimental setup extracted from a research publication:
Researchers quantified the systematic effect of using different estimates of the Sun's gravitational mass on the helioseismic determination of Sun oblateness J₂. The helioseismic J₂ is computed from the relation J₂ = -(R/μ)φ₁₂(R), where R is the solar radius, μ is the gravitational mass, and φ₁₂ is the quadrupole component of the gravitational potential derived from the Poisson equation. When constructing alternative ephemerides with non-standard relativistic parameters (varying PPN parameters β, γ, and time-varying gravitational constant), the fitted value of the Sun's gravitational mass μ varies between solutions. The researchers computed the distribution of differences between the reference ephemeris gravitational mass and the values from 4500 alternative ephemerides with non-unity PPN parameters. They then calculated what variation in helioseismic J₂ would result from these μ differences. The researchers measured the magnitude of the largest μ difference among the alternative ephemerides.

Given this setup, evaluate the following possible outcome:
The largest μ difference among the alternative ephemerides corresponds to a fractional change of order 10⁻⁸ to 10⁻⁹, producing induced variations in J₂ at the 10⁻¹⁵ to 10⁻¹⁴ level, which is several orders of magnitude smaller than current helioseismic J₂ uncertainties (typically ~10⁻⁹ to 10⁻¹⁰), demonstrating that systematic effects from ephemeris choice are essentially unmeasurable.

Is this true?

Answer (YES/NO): NO